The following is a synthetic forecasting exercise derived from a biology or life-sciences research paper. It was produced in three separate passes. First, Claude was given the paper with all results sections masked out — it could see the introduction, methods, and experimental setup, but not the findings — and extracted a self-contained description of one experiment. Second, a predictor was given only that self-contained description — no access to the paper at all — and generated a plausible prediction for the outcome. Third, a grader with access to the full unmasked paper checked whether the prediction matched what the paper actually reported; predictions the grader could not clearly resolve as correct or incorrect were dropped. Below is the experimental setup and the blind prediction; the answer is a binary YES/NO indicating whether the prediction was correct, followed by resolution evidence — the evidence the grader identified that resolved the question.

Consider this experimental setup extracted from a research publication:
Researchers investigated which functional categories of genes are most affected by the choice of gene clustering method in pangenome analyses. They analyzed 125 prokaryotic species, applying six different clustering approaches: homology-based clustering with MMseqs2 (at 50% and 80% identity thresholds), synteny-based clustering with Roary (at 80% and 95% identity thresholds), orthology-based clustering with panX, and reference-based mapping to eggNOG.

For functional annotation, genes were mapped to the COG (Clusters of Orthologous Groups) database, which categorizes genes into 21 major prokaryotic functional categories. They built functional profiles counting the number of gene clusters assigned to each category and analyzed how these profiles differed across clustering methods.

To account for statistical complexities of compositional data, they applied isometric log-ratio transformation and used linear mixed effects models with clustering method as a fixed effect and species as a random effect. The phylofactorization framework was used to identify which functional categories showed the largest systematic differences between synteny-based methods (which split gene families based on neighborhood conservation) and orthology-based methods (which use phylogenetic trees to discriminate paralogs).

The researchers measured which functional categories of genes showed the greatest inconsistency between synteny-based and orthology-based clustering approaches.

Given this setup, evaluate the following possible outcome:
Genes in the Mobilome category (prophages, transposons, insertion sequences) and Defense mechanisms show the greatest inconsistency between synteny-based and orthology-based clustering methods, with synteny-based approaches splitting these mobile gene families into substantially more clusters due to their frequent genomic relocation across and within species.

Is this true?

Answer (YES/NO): NO